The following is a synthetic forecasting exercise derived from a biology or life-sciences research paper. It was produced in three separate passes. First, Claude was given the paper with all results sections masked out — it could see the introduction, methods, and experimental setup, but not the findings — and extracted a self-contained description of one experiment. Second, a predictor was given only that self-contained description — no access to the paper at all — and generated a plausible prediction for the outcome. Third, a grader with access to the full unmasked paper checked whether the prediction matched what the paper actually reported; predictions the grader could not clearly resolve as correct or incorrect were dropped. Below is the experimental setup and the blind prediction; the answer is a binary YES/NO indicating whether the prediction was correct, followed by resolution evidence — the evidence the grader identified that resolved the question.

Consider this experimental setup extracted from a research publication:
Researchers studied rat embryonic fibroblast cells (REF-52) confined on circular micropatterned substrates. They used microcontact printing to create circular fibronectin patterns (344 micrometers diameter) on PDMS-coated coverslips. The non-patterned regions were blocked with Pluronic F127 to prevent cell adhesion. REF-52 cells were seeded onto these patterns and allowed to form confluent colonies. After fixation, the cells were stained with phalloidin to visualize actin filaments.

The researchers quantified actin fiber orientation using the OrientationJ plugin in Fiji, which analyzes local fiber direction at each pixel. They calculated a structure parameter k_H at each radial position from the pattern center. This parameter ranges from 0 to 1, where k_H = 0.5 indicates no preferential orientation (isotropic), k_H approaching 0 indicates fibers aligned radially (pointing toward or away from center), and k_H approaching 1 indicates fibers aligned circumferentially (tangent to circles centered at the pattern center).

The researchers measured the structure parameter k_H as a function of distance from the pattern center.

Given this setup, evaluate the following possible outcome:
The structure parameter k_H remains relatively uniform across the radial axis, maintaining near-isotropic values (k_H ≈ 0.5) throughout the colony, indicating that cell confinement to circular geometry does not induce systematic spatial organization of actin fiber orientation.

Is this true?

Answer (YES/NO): YES